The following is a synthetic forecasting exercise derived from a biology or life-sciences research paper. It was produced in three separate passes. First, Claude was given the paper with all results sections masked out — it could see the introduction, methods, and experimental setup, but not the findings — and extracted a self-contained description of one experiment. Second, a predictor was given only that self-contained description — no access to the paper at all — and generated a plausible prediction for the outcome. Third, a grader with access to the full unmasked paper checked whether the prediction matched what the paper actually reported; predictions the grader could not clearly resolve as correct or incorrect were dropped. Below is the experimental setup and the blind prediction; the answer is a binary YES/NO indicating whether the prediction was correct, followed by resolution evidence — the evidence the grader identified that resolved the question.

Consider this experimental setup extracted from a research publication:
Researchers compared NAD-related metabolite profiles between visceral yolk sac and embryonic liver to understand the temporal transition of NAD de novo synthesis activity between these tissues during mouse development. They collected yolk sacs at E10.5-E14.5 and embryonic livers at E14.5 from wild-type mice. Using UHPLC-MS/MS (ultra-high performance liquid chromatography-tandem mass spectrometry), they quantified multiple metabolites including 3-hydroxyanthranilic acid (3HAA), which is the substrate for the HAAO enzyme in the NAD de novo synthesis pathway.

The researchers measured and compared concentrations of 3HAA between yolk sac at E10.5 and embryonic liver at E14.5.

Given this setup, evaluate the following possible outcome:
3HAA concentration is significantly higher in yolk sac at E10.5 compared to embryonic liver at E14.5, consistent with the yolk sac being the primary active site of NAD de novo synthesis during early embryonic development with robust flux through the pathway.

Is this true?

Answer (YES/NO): NO